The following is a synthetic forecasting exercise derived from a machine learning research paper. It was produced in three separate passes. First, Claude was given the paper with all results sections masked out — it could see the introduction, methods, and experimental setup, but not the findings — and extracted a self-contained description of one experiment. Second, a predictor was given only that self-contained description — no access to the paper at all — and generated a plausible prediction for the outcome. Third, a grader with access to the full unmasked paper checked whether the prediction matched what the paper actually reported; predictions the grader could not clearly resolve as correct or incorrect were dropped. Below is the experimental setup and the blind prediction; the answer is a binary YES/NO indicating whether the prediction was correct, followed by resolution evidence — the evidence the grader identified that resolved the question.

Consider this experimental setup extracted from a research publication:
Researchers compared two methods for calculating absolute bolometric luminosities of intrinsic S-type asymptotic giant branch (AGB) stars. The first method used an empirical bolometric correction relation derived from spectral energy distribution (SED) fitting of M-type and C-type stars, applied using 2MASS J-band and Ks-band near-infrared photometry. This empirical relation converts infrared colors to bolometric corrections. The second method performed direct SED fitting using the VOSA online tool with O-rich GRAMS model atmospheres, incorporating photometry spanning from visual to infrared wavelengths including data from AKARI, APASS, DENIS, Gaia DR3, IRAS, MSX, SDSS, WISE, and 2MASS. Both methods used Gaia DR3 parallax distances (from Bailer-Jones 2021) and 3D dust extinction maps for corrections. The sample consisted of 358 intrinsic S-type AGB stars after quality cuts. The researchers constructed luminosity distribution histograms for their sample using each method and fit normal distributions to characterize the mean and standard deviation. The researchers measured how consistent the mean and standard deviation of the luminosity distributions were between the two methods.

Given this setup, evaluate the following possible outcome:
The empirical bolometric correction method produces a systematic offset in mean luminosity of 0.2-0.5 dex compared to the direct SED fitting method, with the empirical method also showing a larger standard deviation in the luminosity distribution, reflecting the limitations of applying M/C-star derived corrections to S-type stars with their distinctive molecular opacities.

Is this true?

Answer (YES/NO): NO